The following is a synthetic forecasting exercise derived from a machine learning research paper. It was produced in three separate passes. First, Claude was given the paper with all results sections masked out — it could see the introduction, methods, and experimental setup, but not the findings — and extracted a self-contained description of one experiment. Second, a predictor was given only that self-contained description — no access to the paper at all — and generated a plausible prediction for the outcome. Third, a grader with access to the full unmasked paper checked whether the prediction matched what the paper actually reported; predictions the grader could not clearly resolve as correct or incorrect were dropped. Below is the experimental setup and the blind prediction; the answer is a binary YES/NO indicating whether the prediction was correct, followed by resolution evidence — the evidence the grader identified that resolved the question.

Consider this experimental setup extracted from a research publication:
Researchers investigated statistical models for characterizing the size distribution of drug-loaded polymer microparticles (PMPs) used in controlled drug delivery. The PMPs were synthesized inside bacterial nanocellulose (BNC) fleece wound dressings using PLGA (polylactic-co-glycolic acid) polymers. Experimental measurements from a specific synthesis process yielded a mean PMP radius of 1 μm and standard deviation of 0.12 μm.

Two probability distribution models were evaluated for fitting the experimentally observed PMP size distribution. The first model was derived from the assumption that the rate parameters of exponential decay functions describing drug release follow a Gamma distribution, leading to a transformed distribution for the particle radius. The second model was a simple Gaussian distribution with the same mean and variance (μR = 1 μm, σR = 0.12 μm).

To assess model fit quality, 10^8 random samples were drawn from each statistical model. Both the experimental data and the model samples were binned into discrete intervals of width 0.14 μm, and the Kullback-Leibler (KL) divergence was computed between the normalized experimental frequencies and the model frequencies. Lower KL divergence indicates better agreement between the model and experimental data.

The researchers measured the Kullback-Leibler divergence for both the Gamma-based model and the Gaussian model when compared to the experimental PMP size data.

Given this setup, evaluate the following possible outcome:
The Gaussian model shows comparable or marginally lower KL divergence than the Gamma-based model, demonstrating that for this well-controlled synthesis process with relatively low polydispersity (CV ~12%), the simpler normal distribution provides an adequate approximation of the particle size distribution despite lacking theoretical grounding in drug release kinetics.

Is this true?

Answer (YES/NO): NO